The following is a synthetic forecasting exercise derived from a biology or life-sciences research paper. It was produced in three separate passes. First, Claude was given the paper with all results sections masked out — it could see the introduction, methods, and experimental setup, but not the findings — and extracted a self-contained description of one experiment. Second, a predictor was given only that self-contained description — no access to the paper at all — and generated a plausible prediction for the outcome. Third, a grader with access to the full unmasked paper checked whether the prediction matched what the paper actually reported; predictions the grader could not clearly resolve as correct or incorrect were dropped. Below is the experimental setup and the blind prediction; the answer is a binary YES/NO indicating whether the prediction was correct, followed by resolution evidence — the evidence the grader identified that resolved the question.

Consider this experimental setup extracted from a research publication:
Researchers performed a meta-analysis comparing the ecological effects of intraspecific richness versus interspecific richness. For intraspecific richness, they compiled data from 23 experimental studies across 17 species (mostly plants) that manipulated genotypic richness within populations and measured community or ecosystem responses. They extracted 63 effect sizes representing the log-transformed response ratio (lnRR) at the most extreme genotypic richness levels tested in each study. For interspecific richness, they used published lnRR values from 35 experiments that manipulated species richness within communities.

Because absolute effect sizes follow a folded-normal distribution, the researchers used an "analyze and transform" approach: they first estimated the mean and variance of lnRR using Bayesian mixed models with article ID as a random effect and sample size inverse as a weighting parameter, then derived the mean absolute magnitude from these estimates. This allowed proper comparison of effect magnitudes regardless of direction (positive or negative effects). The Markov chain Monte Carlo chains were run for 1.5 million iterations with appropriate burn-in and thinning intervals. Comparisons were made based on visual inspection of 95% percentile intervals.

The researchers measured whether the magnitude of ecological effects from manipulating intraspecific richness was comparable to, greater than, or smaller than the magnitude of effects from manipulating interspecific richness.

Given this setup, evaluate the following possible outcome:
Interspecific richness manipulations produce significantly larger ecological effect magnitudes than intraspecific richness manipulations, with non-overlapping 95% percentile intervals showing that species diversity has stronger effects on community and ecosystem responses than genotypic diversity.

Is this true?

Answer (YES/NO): NO